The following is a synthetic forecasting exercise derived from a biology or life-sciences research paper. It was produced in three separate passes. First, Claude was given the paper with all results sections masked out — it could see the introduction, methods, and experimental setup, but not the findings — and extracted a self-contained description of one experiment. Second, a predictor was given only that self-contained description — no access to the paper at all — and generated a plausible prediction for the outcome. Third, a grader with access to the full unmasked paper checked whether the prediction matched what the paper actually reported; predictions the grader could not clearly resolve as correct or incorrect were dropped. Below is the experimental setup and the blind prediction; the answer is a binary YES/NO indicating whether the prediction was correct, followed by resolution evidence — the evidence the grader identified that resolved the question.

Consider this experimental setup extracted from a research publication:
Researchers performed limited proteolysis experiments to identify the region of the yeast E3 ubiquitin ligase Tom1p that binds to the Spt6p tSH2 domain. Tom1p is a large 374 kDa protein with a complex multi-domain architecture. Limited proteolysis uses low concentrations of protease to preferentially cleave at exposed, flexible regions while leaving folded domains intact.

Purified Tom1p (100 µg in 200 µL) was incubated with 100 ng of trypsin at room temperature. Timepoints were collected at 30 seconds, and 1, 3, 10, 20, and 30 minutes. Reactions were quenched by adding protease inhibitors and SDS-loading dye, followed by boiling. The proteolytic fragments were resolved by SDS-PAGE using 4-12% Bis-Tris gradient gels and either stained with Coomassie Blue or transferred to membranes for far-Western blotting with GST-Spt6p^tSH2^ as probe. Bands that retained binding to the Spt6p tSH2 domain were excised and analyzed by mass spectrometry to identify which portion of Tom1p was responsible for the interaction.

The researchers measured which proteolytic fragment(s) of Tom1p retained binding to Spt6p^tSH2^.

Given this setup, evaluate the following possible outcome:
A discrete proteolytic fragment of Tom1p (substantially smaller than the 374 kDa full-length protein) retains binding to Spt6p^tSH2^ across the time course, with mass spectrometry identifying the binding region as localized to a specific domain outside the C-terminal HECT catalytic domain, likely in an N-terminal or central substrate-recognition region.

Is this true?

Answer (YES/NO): YES